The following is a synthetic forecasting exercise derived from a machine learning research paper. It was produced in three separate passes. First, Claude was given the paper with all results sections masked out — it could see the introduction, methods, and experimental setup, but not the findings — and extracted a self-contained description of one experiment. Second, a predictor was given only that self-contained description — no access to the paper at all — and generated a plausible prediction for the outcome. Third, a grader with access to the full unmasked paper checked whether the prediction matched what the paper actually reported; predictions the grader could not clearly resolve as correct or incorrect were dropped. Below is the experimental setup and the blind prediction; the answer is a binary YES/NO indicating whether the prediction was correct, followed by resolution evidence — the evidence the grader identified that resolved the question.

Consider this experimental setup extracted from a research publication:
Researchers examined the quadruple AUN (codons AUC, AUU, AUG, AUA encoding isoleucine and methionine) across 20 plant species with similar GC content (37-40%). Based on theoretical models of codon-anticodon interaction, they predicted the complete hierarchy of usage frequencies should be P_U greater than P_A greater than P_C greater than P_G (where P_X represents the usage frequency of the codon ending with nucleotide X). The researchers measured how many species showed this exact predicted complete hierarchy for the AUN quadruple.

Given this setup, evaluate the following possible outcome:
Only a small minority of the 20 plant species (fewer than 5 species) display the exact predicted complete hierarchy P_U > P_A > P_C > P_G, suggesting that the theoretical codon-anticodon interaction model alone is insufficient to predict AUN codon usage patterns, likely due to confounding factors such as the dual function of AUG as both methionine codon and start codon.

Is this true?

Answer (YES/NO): YES